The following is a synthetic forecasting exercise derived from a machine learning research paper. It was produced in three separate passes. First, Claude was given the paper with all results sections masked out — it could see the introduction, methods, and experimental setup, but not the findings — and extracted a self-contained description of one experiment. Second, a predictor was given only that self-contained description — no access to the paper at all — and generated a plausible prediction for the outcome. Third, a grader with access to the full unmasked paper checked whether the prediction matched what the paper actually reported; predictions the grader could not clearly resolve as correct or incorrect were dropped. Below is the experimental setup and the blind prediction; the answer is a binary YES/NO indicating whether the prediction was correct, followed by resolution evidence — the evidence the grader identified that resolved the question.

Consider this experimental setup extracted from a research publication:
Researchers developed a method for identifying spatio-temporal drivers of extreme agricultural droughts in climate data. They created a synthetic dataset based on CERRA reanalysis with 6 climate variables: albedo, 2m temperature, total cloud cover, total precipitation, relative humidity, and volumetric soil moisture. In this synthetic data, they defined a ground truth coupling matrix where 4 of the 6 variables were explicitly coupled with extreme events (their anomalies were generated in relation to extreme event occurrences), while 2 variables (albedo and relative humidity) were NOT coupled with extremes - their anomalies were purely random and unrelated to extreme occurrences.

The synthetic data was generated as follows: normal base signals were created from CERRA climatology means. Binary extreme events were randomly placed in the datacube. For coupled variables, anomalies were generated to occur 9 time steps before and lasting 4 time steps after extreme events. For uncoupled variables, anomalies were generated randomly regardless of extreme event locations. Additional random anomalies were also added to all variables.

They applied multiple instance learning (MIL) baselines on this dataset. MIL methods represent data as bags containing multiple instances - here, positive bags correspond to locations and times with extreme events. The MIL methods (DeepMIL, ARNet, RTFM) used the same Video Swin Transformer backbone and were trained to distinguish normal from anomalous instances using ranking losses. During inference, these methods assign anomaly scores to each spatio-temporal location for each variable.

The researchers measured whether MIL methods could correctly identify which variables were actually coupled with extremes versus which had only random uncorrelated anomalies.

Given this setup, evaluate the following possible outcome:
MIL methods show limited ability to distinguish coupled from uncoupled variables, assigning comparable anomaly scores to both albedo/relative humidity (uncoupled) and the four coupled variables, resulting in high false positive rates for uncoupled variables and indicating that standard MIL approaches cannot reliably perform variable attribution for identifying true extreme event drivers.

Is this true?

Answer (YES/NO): NO